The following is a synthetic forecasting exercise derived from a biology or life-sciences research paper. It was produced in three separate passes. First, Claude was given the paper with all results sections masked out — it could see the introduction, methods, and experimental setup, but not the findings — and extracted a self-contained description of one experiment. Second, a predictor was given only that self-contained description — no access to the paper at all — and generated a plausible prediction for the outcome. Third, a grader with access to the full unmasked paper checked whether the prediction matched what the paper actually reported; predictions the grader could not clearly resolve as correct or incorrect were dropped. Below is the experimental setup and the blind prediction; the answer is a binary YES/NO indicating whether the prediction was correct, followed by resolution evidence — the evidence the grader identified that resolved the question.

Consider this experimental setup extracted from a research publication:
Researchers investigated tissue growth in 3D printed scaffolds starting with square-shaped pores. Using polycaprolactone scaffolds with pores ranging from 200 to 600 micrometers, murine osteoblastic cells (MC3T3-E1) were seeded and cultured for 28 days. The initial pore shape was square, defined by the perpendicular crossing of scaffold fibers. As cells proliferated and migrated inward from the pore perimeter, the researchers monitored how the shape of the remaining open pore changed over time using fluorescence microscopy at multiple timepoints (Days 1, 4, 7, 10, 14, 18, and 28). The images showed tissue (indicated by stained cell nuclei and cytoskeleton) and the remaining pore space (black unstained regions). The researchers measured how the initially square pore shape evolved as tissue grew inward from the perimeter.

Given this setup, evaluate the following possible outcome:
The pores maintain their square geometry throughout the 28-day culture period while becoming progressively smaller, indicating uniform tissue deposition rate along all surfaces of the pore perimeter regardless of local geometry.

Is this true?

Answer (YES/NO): NO